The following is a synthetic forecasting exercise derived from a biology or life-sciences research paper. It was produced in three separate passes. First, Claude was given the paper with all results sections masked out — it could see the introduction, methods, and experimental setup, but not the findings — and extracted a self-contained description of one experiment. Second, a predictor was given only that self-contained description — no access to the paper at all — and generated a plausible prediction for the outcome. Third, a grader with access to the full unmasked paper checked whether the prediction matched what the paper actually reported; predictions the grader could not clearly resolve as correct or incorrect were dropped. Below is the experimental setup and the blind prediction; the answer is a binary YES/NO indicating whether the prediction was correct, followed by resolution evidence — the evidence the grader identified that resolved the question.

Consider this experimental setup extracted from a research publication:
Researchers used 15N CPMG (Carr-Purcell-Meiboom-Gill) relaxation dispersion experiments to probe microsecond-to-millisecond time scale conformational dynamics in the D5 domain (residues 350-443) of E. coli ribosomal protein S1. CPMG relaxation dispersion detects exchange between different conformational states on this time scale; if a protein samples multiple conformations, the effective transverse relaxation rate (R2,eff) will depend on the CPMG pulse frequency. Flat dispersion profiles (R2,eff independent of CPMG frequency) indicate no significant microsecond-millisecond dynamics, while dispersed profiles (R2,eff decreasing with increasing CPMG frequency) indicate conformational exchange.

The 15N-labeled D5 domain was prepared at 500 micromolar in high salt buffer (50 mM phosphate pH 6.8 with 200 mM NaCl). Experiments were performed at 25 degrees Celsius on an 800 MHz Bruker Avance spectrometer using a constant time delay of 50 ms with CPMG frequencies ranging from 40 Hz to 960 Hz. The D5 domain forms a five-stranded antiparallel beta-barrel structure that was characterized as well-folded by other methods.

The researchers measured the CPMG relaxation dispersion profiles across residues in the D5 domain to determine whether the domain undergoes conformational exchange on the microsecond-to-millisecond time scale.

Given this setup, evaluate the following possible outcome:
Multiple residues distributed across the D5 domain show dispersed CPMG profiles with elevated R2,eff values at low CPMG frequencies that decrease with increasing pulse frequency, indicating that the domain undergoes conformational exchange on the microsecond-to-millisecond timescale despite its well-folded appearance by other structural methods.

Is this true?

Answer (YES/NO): YES